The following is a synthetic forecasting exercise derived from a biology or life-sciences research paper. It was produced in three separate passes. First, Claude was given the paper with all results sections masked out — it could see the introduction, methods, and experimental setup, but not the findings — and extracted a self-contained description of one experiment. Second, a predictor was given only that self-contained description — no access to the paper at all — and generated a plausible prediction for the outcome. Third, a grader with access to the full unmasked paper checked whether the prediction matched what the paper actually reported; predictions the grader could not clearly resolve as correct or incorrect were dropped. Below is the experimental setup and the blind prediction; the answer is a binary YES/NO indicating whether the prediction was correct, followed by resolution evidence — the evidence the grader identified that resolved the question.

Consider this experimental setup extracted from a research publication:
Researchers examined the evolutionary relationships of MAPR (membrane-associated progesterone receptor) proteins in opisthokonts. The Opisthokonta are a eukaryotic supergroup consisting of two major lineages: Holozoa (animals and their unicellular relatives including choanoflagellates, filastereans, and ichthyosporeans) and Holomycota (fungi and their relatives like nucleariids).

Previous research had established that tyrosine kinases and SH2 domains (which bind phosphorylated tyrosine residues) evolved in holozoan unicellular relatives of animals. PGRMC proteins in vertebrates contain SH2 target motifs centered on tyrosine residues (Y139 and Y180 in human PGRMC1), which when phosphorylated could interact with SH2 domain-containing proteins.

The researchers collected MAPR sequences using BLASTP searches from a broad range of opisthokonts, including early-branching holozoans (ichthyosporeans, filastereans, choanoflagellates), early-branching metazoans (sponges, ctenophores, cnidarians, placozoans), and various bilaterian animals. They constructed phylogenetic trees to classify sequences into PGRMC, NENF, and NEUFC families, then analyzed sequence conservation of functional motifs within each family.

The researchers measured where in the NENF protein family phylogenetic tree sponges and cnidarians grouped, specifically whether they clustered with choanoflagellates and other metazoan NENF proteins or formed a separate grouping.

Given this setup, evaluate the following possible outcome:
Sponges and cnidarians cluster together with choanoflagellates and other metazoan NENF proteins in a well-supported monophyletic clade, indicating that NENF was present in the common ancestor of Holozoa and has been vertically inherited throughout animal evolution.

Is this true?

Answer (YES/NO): YES